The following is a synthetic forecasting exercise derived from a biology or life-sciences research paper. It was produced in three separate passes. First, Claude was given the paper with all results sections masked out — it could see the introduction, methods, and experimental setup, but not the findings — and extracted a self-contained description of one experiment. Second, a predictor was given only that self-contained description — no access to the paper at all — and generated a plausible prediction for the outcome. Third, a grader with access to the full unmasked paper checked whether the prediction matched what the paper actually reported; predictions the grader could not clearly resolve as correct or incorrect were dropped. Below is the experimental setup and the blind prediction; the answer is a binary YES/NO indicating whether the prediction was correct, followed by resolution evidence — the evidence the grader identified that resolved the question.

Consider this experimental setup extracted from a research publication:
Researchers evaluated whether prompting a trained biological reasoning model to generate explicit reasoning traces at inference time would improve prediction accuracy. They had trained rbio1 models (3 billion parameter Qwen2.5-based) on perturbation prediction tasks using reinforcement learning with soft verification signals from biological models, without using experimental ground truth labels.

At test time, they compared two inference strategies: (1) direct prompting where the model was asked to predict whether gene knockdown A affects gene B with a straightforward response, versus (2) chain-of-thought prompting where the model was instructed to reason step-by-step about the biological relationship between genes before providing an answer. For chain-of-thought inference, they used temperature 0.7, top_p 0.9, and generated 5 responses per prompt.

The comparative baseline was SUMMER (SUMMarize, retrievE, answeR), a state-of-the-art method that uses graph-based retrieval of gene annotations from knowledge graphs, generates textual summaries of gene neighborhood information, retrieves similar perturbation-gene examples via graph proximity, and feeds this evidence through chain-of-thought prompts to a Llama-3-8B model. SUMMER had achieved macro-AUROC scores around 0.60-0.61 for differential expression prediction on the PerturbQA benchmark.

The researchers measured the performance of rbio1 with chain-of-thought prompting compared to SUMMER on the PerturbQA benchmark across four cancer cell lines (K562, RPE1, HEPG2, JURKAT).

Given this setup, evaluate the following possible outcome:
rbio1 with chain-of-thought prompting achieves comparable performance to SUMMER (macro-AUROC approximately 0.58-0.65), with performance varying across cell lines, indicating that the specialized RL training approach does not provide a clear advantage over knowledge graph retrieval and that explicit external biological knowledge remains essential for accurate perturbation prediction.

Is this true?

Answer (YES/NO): NO